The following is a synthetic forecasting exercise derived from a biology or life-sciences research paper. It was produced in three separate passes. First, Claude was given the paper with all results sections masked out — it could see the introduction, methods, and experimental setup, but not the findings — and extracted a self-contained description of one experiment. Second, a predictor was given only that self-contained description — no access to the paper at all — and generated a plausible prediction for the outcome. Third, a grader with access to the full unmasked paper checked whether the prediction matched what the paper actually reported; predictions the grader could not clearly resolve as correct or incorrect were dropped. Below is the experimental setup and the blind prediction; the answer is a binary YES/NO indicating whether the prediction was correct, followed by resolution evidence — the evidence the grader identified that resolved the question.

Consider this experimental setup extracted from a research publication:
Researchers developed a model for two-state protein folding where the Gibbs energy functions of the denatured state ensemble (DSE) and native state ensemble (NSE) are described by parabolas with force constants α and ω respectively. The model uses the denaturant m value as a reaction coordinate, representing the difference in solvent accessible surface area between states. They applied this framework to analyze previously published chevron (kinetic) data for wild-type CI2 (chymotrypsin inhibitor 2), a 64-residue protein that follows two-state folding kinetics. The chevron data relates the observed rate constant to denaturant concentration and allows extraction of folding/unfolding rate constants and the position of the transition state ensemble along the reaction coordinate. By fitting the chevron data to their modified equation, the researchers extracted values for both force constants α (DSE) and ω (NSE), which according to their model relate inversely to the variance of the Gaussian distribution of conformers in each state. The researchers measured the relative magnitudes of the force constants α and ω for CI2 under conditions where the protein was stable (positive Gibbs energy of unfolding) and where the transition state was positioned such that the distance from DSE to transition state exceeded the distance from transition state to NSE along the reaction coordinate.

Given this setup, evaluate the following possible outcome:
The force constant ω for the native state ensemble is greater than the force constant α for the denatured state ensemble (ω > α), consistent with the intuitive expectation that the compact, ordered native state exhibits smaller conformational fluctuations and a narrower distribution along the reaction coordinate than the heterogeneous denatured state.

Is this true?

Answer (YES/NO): YES